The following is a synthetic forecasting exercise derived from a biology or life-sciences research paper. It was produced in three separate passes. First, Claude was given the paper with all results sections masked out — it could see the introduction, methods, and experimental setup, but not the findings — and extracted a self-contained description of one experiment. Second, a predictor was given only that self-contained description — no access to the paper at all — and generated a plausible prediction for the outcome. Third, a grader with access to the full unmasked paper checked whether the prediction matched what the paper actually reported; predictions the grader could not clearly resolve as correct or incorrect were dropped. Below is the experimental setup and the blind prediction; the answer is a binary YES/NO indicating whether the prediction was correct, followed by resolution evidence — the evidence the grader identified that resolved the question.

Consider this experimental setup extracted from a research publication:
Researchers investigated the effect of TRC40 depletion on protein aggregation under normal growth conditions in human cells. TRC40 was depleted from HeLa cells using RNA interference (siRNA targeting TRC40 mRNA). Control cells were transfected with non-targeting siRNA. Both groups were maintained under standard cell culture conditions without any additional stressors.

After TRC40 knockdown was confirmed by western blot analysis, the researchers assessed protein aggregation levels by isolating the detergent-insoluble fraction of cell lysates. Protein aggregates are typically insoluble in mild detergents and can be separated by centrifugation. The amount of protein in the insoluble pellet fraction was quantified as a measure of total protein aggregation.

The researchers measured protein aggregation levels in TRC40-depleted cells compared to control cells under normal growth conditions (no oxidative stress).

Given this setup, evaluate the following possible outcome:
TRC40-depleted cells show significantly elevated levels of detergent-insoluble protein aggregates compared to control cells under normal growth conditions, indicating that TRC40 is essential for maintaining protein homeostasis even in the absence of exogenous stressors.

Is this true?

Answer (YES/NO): YES